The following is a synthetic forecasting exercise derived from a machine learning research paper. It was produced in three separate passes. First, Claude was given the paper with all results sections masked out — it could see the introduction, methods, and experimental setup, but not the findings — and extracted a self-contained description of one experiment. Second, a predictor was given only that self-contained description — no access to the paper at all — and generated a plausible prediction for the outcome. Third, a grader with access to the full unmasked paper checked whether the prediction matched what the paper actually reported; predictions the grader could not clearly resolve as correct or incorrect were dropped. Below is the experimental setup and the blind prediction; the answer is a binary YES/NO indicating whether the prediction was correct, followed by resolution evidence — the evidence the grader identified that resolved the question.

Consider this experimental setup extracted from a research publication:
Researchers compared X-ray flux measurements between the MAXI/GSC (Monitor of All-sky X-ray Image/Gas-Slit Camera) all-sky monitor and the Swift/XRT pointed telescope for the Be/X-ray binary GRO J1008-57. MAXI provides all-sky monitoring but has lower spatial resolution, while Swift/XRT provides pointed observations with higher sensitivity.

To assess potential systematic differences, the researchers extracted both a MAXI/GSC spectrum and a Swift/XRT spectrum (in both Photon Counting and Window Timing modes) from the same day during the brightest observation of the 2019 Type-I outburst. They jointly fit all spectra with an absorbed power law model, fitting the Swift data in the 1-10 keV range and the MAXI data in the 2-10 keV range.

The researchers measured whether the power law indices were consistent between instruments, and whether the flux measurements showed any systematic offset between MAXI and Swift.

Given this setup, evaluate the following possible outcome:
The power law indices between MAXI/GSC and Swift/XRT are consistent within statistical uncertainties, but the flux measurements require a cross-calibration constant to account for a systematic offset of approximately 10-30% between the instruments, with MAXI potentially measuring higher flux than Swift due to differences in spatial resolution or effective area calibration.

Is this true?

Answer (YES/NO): NO